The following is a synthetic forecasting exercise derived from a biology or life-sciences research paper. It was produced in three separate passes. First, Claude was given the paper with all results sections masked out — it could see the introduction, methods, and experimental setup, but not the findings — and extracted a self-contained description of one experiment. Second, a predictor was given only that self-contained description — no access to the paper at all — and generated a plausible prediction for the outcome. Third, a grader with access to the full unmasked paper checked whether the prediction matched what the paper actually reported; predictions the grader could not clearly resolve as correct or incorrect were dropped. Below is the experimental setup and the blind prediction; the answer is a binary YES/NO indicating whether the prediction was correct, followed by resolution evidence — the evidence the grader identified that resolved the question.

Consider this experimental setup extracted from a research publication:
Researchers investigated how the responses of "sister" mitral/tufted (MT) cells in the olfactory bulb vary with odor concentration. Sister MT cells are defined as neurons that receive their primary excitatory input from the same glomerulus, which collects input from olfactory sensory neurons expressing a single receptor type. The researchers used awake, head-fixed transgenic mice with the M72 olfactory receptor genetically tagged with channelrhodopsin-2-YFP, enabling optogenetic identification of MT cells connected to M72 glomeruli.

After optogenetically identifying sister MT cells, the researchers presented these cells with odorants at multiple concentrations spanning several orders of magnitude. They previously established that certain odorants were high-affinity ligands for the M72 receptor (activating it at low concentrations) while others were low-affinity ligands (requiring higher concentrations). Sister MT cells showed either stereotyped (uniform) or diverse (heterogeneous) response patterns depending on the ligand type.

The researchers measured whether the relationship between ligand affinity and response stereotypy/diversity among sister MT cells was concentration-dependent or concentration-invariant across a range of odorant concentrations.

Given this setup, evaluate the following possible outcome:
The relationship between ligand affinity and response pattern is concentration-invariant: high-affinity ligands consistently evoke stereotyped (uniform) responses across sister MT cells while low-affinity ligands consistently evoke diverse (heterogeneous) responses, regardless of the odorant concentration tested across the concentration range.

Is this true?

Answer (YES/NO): YES